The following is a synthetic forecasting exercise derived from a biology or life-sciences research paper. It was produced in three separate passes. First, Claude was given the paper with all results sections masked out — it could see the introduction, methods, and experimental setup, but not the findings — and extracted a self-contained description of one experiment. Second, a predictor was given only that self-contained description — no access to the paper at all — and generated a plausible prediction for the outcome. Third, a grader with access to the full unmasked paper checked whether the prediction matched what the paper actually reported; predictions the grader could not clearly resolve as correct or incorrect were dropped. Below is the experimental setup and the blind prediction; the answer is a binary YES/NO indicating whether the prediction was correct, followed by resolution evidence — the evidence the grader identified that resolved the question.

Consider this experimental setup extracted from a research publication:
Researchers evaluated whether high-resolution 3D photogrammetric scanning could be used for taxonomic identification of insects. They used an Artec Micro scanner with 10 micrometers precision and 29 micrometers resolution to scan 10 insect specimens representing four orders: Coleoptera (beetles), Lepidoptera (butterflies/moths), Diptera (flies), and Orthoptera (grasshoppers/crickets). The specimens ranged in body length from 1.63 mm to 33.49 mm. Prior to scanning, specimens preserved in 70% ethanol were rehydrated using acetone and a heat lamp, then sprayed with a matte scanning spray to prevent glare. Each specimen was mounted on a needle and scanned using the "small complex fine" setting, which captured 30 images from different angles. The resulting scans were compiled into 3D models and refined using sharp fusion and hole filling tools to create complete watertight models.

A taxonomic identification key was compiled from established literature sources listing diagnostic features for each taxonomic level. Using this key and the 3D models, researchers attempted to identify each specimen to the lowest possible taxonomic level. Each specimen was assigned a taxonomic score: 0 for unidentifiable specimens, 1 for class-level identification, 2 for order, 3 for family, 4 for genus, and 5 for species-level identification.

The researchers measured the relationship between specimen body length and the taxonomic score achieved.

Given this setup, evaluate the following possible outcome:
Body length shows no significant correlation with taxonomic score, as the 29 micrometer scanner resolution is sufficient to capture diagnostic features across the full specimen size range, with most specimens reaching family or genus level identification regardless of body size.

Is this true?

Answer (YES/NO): NO